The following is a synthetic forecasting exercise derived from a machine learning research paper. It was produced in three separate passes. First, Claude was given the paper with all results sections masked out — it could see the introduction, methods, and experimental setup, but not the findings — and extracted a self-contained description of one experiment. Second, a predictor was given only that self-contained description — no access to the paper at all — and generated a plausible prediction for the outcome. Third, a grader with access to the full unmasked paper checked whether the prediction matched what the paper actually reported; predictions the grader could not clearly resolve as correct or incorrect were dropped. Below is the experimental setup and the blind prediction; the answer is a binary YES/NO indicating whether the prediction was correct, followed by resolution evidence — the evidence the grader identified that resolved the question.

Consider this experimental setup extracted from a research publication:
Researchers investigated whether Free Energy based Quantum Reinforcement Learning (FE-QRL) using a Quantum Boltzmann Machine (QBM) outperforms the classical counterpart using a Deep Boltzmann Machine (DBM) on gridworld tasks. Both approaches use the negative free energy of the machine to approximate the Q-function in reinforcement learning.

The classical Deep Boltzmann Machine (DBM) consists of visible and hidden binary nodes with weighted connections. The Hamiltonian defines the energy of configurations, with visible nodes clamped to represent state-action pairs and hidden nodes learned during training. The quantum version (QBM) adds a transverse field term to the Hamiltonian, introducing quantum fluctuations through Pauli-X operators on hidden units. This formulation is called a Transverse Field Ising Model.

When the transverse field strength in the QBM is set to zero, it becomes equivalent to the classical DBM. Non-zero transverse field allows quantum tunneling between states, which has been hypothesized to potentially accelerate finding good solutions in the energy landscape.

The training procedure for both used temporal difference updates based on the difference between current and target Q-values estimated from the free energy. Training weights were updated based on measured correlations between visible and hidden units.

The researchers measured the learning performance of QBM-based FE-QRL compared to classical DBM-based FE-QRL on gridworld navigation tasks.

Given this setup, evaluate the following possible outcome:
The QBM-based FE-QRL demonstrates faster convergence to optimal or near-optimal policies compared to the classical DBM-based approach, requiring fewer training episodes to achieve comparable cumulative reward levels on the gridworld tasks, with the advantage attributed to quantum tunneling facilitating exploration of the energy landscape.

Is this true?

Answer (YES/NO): NO